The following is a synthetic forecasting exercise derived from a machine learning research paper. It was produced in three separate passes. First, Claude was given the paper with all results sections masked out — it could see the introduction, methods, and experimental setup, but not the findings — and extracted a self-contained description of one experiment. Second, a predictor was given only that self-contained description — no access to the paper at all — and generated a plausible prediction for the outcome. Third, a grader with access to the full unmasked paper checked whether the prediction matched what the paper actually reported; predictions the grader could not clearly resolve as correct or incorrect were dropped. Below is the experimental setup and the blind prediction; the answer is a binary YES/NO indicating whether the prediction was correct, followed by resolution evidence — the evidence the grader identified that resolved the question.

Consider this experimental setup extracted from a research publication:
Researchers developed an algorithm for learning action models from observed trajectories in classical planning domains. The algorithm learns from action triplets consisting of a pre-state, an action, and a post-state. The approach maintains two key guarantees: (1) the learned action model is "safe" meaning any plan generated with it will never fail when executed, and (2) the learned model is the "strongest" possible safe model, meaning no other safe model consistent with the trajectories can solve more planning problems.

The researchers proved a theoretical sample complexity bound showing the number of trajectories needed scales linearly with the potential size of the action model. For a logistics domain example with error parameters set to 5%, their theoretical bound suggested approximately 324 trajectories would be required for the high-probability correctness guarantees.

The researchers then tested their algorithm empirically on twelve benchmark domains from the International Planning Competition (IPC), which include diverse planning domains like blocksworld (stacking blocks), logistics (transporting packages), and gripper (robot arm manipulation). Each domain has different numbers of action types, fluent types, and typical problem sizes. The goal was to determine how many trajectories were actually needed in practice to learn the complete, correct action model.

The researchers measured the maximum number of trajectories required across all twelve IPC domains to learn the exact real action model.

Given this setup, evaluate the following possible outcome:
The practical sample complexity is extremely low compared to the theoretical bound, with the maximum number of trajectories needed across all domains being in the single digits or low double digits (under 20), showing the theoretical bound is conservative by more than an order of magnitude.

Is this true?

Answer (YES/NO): YES